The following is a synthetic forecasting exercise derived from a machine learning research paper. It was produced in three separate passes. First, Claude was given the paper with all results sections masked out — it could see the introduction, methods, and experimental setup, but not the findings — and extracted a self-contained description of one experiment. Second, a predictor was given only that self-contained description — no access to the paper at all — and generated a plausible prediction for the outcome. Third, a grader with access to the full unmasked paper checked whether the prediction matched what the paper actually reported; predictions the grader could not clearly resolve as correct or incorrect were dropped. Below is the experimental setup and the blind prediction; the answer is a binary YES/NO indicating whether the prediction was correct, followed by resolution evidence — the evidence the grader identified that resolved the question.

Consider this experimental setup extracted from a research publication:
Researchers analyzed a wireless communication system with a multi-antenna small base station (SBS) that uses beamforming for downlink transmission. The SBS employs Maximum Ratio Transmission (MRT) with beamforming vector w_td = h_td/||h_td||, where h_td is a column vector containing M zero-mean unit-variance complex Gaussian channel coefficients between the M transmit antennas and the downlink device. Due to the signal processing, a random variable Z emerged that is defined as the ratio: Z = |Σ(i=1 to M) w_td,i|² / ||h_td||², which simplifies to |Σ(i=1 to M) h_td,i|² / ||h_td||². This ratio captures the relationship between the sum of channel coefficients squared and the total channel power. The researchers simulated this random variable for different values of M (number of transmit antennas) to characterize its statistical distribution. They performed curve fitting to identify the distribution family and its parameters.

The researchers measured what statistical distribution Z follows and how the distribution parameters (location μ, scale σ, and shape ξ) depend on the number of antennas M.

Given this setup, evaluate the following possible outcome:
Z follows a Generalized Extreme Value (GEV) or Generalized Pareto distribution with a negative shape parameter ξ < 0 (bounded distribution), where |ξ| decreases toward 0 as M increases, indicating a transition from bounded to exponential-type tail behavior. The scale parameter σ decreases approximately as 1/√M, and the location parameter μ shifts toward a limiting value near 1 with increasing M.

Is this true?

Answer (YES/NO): NO